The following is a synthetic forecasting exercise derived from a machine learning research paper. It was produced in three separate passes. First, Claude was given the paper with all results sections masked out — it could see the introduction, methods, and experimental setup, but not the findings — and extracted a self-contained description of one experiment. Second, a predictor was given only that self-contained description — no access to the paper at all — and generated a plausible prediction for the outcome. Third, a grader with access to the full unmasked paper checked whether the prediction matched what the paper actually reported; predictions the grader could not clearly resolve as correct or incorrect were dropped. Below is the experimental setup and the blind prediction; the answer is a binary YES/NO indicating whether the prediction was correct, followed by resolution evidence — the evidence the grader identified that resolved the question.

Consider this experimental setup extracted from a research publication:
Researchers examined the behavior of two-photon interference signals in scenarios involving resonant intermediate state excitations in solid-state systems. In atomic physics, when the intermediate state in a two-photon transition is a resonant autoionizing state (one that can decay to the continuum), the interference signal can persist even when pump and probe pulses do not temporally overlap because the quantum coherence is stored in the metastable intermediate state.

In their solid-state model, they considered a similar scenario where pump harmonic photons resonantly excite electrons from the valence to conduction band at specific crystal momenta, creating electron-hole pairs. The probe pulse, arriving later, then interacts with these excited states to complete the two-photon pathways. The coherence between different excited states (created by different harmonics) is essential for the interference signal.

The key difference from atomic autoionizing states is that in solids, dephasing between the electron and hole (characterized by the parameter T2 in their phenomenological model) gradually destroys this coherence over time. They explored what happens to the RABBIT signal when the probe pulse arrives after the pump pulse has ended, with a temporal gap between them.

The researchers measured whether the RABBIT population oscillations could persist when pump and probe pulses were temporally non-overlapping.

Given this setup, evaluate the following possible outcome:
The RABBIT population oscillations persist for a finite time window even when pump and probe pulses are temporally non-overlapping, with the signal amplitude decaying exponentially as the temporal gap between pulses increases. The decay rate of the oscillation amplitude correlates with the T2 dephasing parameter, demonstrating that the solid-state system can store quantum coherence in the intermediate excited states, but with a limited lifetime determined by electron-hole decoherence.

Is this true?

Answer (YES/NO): YES